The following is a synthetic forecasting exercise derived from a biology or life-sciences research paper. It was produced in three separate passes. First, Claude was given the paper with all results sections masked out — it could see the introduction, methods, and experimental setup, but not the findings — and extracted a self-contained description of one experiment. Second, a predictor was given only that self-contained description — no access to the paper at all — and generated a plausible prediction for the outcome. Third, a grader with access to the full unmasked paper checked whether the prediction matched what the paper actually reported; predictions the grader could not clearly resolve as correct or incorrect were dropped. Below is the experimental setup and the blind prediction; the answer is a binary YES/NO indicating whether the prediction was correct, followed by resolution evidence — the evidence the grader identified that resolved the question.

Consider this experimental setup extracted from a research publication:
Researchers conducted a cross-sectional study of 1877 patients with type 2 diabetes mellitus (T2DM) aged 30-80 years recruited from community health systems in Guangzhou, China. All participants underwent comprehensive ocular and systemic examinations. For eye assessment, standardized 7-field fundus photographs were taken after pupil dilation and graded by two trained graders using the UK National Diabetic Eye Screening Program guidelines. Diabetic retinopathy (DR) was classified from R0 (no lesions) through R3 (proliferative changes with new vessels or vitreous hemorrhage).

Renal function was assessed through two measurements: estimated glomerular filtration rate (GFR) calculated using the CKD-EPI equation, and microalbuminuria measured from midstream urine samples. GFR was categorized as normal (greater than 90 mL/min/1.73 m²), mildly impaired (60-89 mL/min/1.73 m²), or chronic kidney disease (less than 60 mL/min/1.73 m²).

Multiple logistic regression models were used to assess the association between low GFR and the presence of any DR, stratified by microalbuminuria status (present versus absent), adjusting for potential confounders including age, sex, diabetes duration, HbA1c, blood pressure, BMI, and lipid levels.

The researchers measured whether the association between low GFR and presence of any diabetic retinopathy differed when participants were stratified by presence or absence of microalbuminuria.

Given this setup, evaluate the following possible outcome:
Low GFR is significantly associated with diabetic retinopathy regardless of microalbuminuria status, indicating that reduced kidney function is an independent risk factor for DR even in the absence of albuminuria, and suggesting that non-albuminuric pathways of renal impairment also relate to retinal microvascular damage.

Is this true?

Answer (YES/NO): NO